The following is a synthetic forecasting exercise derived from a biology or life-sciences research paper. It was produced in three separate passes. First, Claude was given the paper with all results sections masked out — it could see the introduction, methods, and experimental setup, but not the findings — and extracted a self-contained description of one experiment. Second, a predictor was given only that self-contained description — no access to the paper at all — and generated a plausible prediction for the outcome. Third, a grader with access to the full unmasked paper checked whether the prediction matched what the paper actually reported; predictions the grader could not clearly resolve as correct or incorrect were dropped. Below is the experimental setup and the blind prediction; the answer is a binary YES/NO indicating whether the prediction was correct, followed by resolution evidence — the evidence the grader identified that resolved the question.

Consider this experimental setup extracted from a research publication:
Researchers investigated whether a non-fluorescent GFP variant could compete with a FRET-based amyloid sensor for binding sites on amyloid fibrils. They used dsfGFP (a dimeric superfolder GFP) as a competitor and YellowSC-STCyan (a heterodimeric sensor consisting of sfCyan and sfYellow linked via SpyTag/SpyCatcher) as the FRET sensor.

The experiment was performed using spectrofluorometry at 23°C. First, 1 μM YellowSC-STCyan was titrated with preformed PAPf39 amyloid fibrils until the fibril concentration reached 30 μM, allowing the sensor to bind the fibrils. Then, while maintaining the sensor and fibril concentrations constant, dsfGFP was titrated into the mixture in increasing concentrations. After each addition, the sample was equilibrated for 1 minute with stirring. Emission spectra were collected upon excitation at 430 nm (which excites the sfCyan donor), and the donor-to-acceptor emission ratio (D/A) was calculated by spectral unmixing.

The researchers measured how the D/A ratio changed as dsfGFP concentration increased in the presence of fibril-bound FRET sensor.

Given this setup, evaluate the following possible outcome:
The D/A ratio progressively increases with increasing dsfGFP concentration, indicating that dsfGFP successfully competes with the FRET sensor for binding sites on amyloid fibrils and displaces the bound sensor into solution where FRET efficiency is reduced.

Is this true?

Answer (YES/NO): YES